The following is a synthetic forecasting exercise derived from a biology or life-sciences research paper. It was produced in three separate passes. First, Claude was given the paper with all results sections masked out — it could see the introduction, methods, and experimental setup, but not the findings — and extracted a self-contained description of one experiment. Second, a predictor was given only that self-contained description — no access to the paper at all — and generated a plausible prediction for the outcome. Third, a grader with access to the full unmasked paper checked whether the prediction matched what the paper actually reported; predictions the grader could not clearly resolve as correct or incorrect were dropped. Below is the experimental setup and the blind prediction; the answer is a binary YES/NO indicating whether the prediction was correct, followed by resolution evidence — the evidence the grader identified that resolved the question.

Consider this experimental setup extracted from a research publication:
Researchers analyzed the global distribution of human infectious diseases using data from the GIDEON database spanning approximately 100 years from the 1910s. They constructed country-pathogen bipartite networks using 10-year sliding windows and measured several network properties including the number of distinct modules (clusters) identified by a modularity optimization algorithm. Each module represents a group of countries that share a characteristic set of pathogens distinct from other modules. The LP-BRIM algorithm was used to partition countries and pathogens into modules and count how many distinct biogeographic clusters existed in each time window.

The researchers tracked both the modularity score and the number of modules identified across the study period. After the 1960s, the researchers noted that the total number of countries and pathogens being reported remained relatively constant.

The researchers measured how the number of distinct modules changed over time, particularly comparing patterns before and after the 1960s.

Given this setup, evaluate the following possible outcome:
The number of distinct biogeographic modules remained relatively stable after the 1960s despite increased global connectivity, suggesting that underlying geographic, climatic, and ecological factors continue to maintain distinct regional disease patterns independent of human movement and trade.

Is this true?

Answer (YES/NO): NO